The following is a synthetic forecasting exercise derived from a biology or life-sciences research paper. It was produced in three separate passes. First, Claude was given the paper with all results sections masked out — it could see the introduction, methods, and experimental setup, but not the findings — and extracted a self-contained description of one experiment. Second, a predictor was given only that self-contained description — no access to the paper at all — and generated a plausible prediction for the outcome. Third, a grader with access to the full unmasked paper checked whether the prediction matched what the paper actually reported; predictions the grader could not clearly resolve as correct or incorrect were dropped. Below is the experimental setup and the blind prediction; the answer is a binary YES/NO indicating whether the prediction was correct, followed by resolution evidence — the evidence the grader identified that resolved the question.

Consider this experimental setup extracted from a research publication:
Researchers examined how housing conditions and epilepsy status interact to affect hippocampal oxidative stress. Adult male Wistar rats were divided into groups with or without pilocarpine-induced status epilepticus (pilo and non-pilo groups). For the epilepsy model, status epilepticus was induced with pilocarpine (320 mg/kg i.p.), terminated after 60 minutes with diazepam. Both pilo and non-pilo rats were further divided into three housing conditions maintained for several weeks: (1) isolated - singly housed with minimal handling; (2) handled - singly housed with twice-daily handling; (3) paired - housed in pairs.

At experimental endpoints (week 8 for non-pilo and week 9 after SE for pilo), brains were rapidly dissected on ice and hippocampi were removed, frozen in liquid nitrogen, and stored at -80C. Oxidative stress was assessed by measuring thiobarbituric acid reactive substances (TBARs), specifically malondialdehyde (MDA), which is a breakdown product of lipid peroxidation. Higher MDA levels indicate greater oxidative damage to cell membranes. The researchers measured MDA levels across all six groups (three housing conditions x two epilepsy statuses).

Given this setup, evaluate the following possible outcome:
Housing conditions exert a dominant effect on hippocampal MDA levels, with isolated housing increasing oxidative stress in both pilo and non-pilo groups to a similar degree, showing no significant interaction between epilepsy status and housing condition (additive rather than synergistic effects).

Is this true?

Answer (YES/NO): NO